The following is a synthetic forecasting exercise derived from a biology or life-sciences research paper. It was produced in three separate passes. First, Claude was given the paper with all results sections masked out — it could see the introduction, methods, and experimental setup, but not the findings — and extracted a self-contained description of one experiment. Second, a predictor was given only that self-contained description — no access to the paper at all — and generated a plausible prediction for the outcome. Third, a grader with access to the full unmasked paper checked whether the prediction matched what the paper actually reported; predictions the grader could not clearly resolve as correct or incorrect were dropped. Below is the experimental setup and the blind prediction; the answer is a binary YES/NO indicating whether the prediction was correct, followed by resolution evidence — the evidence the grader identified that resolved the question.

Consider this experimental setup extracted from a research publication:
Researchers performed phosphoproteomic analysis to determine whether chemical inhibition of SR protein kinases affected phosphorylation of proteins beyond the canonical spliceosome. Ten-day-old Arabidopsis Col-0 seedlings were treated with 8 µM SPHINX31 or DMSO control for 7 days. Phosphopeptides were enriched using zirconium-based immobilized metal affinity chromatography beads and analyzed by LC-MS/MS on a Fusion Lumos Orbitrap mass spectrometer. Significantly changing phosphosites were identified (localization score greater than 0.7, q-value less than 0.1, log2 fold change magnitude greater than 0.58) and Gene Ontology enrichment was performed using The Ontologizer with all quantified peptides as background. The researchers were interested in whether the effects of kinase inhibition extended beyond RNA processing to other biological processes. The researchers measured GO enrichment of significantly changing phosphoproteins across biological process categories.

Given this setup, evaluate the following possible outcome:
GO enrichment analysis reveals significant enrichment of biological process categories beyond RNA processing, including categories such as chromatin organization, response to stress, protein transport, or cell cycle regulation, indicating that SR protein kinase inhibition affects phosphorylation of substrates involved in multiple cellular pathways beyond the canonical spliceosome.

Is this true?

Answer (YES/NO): YES